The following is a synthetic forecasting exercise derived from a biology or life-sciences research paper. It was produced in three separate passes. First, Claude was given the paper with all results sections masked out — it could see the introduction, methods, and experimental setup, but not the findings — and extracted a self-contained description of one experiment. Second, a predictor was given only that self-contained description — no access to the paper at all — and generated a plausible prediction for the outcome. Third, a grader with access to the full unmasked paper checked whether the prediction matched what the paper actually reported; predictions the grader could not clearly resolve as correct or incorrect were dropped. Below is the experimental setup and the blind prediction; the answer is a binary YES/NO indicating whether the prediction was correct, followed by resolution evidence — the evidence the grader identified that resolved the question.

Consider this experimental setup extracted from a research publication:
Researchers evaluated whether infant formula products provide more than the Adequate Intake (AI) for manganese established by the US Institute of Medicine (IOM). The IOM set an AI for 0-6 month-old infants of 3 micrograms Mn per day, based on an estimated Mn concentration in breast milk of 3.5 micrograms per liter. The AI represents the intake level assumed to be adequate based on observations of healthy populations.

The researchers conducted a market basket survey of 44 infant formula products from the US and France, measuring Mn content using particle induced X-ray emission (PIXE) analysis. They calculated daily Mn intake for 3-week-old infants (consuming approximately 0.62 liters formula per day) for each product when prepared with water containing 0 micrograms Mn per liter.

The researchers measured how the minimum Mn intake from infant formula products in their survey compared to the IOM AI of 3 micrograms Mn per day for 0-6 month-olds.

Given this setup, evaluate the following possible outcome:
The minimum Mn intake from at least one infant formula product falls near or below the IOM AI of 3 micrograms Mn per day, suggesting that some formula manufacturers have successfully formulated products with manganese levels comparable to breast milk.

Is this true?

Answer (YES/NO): NO